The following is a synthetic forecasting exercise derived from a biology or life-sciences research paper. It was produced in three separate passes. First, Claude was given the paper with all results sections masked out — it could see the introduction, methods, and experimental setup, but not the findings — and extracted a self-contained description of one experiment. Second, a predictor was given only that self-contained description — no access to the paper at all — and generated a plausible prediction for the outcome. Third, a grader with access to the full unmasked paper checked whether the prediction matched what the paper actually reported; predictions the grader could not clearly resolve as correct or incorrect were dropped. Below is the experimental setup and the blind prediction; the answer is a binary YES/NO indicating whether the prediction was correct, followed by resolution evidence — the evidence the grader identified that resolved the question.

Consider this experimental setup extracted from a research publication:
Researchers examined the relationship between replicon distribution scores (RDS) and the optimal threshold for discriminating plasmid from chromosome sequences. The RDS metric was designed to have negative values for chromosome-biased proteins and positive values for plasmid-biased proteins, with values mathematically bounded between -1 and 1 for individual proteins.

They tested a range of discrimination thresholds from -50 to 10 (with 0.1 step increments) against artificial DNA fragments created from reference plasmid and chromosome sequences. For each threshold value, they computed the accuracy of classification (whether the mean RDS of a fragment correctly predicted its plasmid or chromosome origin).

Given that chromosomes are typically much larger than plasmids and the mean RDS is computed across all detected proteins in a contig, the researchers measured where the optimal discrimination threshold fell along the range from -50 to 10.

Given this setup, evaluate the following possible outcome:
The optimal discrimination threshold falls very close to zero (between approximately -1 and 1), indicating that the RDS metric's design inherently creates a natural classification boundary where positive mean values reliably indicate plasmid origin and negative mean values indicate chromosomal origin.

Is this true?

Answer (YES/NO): YES